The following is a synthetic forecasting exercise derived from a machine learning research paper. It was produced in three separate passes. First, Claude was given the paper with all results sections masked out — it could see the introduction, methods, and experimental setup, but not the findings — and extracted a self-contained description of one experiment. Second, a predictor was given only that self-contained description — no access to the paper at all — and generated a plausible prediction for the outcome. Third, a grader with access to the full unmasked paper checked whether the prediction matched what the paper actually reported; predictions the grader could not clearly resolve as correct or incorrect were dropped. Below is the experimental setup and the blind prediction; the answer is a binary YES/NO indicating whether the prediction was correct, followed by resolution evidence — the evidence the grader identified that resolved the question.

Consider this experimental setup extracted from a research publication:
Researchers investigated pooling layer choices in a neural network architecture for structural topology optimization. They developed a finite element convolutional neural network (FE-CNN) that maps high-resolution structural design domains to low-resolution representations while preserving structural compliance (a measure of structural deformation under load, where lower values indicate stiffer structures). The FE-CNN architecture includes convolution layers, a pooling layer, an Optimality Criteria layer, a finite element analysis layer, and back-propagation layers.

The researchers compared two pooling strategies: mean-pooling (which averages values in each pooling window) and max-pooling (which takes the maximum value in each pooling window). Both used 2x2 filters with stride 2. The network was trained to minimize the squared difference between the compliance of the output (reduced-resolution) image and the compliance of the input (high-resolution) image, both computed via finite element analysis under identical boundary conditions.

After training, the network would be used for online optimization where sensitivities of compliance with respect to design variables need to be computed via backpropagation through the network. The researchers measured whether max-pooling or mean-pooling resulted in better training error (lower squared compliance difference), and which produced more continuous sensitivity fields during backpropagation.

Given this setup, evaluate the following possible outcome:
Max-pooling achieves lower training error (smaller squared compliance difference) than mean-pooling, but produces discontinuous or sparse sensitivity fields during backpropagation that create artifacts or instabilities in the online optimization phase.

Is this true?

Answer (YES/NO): NO